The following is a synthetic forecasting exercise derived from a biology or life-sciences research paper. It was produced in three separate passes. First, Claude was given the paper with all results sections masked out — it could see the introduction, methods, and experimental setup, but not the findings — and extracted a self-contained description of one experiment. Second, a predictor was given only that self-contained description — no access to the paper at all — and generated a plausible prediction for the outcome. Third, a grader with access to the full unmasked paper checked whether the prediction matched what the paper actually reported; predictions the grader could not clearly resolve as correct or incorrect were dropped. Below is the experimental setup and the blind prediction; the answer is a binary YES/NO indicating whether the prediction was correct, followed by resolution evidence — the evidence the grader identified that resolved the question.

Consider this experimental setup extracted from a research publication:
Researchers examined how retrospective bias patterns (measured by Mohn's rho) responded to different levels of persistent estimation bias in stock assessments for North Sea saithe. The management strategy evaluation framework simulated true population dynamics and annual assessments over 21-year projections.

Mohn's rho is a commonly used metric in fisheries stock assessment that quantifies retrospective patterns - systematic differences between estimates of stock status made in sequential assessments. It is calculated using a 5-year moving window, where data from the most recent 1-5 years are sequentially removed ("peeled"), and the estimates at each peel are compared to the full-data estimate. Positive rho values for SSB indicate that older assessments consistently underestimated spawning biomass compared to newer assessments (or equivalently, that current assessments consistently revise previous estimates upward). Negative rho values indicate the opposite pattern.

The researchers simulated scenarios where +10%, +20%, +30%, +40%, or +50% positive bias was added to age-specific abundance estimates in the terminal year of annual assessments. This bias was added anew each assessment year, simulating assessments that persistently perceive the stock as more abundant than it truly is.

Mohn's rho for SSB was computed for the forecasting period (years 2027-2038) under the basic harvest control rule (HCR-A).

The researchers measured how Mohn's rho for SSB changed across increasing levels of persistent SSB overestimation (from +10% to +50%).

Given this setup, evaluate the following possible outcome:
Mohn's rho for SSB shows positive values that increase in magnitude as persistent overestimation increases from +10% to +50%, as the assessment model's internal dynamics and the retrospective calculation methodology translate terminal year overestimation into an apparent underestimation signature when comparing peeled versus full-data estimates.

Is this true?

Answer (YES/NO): NO